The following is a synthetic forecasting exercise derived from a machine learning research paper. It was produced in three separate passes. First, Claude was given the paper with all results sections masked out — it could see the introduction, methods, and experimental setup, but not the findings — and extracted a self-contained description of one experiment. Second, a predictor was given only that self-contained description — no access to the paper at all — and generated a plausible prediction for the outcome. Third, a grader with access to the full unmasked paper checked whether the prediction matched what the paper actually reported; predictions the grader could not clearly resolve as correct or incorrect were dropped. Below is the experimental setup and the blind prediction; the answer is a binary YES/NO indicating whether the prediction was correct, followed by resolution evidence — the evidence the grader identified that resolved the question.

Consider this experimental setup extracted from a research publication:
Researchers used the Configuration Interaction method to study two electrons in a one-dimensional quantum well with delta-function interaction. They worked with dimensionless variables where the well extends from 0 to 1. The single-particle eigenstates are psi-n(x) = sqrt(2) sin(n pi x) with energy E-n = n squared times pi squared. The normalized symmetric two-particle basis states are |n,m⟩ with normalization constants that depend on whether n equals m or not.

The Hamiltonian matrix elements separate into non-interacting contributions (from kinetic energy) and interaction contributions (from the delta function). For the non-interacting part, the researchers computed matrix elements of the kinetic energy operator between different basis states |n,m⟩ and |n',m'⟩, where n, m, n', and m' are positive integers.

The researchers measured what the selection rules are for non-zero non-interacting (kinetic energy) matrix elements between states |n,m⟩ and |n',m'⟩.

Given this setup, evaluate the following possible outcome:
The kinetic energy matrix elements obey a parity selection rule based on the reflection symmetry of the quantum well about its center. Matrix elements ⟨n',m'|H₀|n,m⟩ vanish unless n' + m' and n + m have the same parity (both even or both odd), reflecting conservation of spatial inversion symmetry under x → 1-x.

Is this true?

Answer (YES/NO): NO